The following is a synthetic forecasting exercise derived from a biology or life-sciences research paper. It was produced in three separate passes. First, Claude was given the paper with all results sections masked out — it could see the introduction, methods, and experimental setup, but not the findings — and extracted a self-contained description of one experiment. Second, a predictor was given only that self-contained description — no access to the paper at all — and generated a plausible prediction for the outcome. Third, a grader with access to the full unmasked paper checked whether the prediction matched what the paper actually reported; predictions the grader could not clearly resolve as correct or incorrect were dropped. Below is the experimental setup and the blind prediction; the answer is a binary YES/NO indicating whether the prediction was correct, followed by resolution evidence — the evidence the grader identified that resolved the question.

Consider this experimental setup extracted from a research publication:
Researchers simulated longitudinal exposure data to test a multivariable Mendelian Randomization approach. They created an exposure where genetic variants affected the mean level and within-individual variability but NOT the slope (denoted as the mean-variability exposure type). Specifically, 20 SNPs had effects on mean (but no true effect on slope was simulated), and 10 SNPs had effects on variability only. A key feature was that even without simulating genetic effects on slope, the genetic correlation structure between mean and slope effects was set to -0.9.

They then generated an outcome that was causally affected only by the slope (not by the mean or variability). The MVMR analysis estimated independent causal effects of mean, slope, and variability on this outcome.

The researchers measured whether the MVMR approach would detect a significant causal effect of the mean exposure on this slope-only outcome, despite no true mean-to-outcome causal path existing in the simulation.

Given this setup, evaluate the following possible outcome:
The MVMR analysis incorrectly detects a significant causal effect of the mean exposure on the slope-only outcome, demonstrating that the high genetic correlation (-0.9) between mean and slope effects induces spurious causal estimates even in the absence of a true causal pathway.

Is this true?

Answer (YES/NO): YES